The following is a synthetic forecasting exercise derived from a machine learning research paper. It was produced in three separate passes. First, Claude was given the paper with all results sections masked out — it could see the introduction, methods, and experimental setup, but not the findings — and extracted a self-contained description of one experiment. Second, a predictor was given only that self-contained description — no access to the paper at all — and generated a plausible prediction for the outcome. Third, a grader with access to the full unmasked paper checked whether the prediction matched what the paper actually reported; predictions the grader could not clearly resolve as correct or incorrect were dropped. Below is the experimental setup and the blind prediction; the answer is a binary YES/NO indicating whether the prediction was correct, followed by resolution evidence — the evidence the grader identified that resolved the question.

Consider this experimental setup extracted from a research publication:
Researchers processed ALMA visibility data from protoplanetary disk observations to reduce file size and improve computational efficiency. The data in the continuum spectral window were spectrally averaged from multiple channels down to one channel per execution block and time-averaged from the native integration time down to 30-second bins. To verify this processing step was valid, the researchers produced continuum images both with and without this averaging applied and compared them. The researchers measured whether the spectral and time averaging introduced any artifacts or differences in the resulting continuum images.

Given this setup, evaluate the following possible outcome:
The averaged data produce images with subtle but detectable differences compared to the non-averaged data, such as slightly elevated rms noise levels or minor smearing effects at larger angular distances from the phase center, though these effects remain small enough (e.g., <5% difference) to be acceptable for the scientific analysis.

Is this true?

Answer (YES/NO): NO